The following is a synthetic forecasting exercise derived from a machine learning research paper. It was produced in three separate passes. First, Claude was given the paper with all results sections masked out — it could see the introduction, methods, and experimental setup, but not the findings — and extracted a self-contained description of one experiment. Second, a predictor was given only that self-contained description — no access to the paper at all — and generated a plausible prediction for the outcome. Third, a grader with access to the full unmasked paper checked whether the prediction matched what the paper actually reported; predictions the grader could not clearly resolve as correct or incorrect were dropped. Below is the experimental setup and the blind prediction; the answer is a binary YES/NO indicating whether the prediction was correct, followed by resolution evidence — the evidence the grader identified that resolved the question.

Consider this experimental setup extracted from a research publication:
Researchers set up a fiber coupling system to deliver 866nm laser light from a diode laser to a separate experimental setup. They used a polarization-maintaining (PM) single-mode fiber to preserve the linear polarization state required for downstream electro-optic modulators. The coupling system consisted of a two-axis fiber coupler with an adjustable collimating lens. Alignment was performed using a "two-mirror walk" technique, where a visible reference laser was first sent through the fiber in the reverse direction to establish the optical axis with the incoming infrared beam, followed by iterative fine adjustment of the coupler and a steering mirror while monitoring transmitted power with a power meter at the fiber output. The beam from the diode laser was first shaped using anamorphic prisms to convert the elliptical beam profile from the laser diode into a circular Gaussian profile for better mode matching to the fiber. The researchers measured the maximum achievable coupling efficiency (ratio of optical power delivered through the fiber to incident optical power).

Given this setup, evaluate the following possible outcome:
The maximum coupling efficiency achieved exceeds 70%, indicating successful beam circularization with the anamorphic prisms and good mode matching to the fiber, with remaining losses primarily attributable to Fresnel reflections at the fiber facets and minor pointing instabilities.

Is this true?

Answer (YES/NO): NO